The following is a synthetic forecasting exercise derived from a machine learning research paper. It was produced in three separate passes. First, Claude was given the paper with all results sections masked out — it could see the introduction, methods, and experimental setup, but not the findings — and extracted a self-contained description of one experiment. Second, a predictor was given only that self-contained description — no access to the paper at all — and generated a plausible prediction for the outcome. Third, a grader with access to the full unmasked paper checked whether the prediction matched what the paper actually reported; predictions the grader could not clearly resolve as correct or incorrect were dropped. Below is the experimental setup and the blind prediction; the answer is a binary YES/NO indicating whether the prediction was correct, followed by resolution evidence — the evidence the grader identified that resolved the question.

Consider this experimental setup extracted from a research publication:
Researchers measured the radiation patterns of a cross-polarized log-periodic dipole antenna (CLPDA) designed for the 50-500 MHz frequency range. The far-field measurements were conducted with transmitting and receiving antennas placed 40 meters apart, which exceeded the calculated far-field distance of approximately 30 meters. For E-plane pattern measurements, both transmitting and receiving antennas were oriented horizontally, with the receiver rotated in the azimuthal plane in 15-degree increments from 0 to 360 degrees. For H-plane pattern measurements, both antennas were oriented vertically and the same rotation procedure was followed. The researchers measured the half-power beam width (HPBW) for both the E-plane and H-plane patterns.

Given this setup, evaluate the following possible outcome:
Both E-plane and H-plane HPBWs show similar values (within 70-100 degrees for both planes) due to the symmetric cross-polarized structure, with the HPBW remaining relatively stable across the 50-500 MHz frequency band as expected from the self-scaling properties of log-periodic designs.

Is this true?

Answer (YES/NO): NO